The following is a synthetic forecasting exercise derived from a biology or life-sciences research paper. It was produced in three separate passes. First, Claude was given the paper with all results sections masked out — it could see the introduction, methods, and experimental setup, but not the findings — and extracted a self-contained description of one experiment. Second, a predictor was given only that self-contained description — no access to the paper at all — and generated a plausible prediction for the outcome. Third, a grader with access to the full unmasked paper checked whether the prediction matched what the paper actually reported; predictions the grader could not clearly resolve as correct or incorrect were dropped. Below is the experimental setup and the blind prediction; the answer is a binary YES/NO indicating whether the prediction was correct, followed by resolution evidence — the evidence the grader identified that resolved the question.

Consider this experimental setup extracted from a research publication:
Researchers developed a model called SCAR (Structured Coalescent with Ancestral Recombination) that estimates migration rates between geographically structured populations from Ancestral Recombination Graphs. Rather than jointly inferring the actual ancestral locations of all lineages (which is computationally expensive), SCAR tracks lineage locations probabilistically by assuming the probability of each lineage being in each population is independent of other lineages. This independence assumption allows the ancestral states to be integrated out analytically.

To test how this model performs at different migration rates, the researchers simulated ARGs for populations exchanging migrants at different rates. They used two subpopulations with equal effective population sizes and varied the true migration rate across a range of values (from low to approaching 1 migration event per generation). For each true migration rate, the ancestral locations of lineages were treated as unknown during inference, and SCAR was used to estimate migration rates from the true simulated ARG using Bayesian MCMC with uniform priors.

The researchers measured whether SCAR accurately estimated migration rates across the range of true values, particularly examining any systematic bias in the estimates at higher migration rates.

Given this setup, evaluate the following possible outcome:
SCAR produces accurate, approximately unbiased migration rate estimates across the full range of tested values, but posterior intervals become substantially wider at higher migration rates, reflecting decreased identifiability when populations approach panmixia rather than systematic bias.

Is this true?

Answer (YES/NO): NO